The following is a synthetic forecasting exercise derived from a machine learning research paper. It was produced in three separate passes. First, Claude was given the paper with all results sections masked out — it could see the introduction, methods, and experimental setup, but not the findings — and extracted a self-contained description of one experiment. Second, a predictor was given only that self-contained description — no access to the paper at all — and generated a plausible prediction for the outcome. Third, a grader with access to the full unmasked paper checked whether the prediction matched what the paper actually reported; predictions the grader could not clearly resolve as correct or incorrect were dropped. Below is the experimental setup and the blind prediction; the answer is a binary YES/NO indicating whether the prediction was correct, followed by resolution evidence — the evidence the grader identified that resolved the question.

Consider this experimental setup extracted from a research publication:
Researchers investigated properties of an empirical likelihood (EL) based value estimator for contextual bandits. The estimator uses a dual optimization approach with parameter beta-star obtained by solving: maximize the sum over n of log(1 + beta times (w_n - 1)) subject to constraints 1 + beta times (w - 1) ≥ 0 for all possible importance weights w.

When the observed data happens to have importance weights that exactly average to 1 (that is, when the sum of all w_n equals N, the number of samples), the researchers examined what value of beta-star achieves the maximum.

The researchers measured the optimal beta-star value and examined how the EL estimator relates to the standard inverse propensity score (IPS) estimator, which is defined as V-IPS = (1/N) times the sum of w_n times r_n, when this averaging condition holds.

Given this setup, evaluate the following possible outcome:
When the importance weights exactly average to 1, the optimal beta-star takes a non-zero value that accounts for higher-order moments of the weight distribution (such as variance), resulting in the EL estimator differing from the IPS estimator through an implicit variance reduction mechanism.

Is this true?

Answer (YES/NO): NO